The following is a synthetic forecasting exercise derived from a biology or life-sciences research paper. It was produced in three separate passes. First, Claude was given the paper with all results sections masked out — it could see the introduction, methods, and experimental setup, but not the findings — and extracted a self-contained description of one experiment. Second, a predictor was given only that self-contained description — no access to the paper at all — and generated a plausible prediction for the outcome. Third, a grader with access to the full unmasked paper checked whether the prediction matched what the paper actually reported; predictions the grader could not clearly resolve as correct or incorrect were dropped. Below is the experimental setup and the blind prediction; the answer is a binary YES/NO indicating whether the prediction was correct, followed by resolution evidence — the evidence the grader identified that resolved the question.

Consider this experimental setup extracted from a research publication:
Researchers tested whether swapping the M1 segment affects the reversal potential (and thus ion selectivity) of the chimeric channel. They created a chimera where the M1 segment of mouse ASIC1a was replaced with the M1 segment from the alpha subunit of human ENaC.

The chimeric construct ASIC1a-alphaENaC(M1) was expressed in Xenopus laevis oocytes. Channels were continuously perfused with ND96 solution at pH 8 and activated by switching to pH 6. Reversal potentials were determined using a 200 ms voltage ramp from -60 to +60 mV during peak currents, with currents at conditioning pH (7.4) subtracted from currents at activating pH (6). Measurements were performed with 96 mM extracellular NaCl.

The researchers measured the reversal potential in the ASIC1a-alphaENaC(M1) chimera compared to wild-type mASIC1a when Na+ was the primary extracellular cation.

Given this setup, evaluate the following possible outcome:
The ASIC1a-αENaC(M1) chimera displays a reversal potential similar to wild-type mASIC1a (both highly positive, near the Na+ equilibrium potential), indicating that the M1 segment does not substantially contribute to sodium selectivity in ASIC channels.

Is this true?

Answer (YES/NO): NO